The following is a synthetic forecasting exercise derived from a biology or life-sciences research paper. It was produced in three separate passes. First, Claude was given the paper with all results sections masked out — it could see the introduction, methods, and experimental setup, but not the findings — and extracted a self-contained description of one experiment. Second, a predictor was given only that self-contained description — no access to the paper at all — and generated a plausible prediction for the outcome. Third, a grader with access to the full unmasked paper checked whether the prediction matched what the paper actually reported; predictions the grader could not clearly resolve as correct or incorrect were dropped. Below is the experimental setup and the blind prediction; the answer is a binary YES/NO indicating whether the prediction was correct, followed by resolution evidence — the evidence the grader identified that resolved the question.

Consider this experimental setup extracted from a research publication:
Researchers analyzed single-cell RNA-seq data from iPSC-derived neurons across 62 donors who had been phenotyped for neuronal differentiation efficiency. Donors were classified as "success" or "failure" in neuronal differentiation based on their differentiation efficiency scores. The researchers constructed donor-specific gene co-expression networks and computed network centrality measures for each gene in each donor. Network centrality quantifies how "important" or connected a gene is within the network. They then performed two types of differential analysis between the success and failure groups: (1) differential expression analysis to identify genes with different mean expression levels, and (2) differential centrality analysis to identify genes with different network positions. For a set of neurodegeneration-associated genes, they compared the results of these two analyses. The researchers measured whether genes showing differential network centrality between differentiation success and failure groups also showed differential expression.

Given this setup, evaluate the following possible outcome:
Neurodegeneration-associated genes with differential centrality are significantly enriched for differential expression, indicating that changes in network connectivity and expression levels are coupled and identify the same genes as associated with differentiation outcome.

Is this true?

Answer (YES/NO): NO